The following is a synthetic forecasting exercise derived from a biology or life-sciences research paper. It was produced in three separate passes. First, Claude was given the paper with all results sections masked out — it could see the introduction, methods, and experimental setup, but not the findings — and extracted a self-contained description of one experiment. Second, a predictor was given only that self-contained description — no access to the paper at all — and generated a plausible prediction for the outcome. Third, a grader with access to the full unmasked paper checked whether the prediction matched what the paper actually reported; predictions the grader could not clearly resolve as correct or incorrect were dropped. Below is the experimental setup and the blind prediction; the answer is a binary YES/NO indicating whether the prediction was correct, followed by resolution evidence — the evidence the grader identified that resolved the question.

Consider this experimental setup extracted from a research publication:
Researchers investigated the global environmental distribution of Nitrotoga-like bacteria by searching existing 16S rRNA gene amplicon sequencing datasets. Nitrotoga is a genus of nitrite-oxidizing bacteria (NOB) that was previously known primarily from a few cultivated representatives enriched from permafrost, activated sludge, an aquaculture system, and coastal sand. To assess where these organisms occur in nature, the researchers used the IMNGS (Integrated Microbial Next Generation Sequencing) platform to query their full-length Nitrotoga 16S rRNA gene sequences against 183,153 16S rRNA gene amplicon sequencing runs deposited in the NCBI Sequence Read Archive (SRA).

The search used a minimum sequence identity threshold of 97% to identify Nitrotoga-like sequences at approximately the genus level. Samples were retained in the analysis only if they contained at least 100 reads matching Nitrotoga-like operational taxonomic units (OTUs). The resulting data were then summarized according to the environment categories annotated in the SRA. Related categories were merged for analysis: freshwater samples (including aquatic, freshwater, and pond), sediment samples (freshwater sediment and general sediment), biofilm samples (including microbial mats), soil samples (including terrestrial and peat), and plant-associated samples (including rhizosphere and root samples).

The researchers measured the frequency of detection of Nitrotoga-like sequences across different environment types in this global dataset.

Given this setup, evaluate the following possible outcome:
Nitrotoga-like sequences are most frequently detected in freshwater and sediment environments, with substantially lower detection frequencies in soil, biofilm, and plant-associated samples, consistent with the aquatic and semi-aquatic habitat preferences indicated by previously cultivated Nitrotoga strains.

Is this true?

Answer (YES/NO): NO